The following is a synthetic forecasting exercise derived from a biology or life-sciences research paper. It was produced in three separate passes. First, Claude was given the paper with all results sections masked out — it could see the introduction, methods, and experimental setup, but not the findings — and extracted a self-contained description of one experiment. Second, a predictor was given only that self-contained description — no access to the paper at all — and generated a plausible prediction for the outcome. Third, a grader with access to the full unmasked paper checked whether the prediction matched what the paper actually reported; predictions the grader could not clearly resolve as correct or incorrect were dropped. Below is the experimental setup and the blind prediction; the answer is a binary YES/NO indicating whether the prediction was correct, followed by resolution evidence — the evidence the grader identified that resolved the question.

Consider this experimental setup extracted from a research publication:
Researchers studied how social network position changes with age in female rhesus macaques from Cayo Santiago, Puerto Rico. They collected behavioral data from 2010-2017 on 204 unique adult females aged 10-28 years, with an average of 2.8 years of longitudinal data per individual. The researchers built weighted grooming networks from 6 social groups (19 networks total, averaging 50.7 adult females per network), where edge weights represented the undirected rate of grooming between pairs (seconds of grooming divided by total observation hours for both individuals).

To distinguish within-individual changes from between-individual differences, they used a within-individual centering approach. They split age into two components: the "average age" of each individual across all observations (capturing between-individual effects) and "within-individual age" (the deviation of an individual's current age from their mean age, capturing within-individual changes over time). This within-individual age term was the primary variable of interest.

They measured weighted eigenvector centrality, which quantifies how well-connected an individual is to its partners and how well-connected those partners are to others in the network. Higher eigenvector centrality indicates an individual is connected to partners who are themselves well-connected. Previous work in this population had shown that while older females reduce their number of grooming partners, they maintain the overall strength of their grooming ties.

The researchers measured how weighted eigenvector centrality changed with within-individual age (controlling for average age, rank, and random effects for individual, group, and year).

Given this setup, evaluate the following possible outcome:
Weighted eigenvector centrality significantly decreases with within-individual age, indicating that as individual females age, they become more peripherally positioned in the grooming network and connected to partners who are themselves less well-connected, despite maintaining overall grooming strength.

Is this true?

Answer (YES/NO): NO